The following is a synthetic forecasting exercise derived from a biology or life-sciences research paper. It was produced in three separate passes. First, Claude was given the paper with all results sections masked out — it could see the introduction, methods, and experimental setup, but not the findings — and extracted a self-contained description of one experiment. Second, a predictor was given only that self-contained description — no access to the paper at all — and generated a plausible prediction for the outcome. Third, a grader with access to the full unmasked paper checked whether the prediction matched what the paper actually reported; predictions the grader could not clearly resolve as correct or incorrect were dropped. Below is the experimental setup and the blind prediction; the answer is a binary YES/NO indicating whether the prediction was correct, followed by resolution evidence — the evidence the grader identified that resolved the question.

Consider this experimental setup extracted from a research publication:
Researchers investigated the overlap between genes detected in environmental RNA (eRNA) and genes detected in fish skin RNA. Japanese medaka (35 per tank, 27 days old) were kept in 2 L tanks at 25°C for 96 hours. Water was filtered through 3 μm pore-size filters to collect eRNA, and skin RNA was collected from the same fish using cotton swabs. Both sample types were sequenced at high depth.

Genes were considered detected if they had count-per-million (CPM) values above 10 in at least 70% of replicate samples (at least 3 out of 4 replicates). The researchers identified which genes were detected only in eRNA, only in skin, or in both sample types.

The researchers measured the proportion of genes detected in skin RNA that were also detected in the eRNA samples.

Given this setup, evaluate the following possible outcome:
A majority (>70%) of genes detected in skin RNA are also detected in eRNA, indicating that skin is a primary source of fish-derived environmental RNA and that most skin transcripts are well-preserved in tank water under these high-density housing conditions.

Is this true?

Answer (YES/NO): NO